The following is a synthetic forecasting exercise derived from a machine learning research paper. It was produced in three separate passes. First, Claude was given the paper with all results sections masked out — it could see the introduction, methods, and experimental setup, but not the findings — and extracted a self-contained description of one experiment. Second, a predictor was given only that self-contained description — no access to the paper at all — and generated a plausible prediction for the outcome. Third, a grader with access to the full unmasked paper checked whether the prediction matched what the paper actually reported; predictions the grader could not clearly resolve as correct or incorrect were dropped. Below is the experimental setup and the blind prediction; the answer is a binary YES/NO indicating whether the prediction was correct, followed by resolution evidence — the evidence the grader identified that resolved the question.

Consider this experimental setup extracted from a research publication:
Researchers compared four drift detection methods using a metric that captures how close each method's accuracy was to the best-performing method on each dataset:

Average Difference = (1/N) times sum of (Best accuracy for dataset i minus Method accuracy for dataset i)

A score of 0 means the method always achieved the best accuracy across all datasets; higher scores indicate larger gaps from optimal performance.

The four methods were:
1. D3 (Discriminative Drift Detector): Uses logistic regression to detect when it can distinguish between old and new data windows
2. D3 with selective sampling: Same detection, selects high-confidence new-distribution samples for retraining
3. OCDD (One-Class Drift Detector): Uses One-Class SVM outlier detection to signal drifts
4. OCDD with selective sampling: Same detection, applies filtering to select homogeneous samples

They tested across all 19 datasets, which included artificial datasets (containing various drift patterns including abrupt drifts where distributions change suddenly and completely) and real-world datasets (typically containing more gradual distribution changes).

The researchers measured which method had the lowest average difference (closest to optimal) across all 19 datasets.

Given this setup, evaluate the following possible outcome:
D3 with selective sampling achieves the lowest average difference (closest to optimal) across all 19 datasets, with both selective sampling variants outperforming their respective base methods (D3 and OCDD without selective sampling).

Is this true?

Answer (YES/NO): NO